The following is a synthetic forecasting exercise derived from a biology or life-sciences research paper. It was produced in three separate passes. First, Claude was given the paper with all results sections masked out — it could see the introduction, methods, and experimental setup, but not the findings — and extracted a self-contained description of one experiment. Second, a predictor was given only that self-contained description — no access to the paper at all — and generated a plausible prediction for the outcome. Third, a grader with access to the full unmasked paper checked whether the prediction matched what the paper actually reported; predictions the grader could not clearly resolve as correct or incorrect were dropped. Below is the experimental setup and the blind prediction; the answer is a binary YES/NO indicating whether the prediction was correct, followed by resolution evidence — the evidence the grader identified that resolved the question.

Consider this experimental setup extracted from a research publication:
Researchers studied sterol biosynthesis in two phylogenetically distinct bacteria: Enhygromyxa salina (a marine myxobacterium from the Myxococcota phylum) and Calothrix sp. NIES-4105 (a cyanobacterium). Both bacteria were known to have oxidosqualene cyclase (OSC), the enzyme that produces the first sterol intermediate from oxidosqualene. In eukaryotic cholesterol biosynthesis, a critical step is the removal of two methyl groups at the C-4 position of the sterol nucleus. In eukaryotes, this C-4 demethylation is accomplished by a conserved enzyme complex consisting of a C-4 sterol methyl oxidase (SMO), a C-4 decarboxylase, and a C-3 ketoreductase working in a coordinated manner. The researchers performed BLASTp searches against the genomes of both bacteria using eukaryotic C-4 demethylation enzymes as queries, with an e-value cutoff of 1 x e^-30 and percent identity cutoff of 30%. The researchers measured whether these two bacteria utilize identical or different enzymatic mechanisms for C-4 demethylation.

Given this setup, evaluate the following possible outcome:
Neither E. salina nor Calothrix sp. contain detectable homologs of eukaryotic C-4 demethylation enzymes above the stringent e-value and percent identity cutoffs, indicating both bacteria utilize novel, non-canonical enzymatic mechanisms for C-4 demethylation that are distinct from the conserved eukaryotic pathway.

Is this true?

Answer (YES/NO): YES